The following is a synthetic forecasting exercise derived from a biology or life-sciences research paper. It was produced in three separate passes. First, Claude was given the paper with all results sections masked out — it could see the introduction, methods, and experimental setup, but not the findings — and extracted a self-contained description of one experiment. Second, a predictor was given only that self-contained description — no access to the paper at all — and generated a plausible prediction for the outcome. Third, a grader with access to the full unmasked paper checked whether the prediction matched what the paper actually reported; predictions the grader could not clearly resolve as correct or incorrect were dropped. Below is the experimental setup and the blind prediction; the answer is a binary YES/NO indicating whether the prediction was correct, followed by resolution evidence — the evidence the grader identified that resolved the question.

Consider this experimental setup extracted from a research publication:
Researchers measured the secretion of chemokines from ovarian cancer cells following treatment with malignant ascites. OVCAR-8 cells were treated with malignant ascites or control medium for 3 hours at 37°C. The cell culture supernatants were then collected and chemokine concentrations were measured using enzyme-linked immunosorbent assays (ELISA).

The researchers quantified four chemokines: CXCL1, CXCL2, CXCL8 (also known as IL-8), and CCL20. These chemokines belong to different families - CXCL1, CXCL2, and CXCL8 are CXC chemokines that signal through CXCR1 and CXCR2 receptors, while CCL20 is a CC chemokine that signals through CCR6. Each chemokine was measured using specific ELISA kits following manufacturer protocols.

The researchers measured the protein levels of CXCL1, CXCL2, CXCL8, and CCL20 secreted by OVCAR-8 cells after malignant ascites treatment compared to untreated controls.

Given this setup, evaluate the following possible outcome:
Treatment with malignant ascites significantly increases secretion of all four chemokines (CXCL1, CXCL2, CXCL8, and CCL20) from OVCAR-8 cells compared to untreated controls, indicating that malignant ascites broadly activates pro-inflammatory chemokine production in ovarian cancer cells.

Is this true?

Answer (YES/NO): NO